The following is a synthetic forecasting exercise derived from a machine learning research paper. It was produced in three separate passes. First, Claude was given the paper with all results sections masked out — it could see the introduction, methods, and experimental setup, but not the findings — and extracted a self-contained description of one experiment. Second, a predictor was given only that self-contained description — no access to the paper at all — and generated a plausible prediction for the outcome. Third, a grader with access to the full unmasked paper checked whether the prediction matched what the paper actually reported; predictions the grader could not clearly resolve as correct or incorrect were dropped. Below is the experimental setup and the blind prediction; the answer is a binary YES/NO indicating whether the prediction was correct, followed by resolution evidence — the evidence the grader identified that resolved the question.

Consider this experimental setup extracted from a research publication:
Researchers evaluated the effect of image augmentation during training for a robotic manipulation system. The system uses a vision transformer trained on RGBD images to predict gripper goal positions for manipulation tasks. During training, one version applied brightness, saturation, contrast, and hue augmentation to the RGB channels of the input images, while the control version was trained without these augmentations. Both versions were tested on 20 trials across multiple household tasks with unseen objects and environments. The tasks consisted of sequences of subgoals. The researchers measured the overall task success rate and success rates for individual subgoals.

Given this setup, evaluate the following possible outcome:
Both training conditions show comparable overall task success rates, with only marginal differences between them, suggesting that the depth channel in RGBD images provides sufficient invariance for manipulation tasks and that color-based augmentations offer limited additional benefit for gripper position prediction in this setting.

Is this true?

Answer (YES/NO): NO